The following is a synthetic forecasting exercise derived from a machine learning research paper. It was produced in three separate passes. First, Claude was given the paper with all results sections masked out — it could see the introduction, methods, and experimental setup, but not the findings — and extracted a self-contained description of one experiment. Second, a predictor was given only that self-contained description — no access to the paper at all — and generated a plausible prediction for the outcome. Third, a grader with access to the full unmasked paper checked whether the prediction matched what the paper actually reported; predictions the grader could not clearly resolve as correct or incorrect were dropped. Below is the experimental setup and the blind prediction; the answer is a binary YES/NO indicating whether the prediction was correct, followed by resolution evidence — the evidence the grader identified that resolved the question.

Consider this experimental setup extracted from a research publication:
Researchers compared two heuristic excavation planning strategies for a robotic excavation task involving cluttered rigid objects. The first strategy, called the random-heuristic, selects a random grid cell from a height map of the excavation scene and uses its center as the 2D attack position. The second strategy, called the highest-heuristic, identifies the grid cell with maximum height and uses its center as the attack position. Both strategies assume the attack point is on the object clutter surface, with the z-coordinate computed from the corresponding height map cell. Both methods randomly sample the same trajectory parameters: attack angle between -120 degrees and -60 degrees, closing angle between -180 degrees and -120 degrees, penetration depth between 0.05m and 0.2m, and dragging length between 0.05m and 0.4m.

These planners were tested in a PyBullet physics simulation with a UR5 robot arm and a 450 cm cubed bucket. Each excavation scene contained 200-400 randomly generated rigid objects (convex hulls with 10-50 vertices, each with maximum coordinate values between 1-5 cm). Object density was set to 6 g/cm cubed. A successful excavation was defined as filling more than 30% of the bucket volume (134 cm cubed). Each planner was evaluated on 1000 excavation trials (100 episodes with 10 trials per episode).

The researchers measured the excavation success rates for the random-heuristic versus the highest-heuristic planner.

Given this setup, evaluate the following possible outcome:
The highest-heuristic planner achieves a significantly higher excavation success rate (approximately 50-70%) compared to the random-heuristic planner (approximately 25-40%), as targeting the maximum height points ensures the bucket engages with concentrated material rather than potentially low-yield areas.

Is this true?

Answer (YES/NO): NO